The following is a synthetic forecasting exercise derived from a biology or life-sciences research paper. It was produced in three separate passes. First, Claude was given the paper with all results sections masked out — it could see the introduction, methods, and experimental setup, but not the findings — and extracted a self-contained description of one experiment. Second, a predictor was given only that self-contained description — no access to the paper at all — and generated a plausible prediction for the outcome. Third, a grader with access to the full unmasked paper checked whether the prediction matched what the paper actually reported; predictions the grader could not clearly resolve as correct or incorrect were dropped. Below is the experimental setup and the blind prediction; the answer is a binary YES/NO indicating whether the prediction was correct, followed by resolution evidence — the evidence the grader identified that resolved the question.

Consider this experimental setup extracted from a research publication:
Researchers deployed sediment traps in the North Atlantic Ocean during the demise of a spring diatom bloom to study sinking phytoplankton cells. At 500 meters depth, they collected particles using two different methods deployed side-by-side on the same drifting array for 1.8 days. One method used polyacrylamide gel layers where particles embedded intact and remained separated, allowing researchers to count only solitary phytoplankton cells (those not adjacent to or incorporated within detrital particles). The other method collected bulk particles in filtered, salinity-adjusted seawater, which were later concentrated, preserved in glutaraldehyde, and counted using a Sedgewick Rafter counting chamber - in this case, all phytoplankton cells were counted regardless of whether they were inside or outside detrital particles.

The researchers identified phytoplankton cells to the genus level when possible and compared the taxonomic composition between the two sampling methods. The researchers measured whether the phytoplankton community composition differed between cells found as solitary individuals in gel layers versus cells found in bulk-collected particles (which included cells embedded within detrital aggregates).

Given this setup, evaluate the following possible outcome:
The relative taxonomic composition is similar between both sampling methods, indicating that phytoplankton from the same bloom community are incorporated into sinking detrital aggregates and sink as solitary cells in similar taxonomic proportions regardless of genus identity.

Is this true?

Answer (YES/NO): NO